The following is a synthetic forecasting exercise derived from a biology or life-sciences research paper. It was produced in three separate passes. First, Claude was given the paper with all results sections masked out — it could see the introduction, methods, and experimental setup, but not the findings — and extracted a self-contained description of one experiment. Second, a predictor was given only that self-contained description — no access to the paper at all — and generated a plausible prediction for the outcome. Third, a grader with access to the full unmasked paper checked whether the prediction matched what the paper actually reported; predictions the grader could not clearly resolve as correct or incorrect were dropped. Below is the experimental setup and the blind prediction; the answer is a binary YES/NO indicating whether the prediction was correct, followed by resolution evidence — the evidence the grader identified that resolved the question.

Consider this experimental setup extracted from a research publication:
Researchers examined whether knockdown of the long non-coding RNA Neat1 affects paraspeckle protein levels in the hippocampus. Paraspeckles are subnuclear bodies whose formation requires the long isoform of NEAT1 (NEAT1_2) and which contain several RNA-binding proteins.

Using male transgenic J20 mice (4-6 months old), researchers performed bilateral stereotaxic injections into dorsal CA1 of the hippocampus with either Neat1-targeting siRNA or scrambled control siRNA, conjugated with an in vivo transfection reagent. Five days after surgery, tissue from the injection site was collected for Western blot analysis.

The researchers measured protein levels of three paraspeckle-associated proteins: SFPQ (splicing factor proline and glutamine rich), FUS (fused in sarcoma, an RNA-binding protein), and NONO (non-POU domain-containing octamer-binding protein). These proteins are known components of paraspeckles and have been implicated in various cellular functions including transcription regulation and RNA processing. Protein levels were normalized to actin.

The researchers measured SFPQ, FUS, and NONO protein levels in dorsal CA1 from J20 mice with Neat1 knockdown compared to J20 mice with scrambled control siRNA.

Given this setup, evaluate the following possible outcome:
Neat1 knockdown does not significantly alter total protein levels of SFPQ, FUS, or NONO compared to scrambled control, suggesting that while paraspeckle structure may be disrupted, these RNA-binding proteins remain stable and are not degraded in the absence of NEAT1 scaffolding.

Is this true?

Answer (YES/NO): YES